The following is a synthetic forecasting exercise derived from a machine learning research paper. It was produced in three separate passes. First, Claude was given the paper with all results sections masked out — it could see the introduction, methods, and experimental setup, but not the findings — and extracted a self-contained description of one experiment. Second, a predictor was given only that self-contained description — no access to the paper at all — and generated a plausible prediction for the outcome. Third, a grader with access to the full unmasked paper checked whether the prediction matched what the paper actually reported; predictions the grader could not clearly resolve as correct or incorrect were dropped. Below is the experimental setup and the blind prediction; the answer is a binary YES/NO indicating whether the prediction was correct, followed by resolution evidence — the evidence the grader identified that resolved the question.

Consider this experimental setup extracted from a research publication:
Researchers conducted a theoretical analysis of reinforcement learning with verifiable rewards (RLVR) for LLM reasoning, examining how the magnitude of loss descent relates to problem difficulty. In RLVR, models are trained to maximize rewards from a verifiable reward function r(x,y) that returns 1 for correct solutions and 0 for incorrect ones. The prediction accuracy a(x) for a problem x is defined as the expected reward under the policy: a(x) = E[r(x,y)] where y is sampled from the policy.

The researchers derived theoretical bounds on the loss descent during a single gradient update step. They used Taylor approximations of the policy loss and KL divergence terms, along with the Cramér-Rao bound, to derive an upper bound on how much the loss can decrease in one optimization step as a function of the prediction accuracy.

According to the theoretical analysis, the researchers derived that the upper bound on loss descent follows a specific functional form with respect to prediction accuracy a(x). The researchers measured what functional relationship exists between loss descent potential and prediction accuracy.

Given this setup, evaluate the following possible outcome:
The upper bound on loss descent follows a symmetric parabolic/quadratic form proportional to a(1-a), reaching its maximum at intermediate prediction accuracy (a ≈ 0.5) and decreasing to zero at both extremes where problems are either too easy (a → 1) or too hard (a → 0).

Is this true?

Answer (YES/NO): YES